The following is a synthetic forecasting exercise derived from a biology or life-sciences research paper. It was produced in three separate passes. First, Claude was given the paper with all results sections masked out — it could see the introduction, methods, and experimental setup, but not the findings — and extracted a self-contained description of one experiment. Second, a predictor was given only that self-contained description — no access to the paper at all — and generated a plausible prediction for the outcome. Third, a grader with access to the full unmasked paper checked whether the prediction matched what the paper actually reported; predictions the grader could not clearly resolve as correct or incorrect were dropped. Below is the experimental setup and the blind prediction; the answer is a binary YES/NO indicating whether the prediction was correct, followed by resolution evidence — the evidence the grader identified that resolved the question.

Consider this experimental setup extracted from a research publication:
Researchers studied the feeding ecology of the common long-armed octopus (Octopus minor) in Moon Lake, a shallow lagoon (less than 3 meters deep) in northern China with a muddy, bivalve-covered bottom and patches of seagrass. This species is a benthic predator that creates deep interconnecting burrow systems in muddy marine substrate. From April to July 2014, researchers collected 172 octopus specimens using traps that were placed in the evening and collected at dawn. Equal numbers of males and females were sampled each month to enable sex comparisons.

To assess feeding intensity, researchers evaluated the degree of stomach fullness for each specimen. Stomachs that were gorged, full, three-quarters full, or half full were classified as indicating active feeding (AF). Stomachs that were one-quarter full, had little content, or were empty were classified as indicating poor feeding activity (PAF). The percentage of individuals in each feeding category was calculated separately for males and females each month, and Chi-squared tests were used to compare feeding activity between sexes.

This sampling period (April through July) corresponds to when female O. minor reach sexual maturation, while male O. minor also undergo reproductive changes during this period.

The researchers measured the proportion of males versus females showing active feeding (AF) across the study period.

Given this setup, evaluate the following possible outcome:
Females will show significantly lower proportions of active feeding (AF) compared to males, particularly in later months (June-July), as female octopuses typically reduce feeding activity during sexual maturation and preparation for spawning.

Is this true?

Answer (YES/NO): NO